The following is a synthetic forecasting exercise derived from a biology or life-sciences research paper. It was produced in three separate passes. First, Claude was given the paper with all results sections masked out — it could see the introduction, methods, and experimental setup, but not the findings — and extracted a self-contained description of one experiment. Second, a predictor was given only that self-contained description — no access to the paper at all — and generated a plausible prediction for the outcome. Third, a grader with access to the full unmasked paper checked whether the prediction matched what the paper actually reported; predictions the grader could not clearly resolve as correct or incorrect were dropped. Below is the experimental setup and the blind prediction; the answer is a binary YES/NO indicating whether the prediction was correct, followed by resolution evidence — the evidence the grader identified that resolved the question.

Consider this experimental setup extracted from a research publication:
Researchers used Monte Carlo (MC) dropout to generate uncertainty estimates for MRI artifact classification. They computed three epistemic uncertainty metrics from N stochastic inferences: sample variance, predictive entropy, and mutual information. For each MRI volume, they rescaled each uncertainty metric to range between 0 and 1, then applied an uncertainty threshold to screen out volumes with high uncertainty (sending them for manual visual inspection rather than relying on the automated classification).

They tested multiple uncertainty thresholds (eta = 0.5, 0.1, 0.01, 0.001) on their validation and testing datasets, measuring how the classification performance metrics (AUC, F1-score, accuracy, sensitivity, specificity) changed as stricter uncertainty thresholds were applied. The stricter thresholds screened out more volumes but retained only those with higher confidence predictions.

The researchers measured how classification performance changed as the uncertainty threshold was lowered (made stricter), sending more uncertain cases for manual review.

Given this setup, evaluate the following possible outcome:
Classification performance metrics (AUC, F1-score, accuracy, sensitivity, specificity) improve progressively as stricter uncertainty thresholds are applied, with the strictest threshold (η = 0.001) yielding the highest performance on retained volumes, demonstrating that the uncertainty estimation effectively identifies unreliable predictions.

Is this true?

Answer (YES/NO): YES